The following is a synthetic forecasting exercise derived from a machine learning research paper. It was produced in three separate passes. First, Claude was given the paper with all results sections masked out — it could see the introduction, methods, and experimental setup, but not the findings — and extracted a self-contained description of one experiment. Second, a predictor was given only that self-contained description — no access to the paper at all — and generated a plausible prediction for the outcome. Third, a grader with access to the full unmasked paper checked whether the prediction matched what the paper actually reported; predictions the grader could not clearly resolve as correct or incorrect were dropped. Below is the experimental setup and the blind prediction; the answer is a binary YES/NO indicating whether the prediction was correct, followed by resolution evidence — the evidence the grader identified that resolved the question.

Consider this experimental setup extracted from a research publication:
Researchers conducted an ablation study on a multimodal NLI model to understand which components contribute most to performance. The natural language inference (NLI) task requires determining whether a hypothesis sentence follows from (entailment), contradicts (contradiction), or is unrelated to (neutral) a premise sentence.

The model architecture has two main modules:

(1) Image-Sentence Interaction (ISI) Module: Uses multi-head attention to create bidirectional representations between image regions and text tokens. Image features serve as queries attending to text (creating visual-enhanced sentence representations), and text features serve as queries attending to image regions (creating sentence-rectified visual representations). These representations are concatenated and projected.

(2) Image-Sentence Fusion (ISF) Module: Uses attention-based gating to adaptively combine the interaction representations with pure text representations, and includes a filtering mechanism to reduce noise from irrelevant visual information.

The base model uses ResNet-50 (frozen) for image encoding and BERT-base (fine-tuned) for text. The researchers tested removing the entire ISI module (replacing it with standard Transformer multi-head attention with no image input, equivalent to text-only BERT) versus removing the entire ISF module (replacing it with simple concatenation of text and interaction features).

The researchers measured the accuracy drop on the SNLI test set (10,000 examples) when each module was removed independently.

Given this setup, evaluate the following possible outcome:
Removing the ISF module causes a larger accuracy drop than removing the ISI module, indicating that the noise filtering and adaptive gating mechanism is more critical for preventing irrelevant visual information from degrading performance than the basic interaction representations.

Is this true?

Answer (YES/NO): NO